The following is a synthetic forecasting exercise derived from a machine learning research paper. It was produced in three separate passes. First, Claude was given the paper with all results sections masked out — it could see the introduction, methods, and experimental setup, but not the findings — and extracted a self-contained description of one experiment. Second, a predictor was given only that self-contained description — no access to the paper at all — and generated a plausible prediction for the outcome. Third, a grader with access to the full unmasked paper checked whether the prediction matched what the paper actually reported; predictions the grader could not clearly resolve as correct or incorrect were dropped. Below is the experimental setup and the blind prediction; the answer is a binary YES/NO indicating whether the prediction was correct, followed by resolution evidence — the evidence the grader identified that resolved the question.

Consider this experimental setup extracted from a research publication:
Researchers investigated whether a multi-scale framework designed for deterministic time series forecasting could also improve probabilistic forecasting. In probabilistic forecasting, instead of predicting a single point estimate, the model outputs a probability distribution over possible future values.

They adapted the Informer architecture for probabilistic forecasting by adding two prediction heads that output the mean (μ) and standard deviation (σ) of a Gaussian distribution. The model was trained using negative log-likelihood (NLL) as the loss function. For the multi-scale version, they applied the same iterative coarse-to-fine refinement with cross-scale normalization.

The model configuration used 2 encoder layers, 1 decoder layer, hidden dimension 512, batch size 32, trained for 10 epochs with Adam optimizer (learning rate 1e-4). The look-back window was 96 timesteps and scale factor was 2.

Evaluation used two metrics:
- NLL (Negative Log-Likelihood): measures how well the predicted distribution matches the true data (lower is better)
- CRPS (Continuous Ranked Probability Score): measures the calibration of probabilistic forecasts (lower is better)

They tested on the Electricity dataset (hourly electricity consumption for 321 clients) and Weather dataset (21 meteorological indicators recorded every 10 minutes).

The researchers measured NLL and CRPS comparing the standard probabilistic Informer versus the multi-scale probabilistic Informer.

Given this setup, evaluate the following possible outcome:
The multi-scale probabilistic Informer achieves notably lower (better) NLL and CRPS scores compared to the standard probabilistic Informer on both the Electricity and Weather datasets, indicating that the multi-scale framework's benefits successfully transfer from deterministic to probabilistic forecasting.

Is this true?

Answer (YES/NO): YES